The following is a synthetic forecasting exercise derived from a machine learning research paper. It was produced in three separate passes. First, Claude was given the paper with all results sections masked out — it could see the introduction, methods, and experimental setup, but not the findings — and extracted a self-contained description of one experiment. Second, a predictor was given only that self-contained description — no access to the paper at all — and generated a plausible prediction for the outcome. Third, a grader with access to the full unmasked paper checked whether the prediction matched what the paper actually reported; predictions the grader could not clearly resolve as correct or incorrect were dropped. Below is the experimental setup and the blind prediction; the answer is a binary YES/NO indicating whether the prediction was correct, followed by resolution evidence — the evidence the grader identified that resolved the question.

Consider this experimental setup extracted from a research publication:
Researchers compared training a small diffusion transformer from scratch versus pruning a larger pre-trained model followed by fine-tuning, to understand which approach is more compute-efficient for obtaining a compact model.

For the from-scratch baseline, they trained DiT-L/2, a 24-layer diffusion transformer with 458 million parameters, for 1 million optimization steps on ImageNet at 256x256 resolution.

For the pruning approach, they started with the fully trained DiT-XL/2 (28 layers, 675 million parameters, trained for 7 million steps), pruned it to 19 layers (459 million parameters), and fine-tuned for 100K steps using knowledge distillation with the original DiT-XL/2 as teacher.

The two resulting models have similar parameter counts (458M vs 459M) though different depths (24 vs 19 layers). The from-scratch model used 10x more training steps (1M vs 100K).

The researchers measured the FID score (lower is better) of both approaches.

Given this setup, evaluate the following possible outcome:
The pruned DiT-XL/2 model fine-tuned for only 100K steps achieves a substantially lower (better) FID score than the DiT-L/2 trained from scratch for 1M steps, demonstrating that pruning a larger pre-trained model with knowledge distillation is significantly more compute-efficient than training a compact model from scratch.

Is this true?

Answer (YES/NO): YES